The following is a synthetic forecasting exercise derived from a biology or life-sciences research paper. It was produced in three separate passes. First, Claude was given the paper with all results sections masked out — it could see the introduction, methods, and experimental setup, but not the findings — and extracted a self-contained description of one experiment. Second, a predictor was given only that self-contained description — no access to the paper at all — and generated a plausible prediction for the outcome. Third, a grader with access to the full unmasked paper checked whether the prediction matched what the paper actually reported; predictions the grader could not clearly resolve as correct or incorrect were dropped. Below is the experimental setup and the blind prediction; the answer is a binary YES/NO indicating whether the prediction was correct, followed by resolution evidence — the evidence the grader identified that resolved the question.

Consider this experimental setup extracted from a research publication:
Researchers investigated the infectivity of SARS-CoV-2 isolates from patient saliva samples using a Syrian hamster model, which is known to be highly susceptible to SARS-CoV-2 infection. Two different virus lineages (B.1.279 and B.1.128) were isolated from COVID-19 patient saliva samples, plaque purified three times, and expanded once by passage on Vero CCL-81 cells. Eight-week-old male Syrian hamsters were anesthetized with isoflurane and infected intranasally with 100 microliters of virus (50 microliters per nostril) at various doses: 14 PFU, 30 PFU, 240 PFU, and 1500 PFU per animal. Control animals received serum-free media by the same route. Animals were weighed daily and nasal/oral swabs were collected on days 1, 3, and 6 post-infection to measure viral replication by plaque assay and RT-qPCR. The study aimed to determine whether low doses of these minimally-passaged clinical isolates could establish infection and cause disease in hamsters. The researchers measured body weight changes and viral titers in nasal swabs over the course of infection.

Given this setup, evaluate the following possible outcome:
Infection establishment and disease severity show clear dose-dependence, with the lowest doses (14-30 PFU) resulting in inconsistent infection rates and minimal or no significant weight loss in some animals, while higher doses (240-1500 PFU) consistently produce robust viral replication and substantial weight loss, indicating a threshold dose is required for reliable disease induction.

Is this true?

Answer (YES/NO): NO